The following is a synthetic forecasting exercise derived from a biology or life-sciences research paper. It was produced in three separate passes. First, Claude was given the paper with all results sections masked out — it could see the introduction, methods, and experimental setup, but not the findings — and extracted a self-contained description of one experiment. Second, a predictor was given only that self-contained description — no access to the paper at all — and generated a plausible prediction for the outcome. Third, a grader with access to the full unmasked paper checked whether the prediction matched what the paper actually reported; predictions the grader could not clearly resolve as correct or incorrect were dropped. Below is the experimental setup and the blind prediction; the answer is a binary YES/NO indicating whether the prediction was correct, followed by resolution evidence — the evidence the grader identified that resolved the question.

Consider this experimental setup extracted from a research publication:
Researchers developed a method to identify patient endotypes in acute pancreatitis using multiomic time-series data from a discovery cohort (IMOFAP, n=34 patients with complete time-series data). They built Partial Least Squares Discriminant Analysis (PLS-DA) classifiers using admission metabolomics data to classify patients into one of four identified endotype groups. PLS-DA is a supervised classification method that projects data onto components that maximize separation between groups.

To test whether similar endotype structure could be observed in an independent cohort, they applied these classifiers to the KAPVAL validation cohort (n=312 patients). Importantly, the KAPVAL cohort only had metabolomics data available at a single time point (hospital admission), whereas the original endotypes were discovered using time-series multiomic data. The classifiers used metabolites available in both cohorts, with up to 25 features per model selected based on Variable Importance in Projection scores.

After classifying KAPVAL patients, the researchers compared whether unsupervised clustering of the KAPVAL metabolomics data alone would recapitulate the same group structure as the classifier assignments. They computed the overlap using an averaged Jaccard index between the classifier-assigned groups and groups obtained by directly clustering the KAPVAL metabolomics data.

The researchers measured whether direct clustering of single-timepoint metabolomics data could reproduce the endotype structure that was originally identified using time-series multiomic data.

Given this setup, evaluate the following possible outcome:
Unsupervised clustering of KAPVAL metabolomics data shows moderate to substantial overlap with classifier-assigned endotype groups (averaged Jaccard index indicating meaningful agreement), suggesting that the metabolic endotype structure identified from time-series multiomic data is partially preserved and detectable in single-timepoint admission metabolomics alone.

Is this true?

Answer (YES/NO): NO